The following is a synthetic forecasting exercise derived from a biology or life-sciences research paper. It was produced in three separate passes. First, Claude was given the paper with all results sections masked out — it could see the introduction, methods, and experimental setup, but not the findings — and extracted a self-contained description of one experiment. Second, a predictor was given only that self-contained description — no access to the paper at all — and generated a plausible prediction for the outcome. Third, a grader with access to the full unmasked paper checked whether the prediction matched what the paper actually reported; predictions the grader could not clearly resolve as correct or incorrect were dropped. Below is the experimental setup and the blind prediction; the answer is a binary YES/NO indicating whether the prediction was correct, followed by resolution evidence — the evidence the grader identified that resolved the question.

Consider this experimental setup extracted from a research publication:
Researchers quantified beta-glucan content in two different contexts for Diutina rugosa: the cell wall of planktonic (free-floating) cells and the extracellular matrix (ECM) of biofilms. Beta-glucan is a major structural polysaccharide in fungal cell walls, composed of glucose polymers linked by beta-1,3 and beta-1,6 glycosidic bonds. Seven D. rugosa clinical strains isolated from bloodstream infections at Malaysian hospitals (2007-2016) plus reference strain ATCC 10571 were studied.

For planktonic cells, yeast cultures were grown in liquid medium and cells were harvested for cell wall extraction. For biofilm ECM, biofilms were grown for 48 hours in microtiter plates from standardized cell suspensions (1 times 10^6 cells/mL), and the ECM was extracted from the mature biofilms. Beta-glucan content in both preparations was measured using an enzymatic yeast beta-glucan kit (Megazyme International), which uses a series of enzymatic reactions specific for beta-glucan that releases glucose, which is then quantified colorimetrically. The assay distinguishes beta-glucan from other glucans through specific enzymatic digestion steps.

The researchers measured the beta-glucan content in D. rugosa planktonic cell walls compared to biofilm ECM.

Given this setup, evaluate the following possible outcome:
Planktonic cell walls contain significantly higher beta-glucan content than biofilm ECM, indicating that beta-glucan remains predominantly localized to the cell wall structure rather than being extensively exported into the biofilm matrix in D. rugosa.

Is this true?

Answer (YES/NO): YES